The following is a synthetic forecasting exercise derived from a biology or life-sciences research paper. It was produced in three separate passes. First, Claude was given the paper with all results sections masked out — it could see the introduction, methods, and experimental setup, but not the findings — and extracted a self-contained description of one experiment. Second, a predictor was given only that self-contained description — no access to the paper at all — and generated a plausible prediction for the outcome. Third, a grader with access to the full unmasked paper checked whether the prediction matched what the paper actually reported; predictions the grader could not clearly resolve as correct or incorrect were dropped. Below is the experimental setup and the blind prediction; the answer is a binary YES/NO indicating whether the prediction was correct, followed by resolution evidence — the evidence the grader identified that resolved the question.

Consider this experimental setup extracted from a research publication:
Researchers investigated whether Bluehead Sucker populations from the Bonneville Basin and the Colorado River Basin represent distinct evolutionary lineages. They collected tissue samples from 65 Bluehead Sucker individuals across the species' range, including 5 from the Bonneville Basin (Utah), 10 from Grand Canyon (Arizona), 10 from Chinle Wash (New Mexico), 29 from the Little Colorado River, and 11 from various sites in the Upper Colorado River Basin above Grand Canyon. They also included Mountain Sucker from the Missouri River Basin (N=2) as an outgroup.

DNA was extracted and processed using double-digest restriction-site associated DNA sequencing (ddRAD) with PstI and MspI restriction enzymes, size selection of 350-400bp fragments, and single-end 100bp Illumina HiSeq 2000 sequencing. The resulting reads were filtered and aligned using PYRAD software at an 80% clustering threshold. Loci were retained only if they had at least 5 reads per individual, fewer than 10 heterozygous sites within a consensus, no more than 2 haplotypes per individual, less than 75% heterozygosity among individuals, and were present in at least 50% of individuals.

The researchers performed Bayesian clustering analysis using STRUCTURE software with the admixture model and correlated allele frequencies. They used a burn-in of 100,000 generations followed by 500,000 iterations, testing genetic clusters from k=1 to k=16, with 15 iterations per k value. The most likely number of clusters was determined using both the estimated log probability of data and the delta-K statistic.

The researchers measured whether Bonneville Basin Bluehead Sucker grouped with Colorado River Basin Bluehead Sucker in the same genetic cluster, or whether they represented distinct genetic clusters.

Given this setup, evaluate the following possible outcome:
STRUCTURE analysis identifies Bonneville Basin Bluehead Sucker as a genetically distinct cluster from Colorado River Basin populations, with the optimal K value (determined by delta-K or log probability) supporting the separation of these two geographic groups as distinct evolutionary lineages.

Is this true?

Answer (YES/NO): YES